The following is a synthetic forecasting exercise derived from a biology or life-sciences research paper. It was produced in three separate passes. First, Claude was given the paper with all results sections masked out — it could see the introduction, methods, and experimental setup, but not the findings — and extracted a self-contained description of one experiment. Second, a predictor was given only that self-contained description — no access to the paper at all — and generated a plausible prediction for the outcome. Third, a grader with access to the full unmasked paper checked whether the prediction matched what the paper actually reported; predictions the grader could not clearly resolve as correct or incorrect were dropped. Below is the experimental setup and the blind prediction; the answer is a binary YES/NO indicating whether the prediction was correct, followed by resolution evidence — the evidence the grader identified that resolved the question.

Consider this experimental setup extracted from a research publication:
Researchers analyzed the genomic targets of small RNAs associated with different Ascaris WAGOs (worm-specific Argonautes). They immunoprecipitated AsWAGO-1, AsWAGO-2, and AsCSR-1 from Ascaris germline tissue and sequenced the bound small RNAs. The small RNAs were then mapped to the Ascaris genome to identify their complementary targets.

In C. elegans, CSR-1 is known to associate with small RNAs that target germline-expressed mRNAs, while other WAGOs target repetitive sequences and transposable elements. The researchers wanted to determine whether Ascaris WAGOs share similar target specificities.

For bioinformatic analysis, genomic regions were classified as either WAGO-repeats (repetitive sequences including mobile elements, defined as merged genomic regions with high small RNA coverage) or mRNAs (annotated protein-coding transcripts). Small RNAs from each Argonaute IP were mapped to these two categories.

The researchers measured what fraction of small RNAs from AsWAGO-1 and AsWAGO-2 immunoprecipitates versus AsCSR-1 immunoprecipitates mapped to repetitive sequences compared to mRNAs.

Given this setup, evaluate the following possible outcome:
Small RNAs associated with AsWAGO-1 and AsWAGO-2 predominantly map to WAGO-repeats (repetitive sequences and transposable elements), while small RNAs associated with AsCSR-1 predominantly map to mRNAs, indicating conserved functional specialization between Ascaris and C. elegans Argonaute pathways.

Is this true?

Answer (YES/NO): YES